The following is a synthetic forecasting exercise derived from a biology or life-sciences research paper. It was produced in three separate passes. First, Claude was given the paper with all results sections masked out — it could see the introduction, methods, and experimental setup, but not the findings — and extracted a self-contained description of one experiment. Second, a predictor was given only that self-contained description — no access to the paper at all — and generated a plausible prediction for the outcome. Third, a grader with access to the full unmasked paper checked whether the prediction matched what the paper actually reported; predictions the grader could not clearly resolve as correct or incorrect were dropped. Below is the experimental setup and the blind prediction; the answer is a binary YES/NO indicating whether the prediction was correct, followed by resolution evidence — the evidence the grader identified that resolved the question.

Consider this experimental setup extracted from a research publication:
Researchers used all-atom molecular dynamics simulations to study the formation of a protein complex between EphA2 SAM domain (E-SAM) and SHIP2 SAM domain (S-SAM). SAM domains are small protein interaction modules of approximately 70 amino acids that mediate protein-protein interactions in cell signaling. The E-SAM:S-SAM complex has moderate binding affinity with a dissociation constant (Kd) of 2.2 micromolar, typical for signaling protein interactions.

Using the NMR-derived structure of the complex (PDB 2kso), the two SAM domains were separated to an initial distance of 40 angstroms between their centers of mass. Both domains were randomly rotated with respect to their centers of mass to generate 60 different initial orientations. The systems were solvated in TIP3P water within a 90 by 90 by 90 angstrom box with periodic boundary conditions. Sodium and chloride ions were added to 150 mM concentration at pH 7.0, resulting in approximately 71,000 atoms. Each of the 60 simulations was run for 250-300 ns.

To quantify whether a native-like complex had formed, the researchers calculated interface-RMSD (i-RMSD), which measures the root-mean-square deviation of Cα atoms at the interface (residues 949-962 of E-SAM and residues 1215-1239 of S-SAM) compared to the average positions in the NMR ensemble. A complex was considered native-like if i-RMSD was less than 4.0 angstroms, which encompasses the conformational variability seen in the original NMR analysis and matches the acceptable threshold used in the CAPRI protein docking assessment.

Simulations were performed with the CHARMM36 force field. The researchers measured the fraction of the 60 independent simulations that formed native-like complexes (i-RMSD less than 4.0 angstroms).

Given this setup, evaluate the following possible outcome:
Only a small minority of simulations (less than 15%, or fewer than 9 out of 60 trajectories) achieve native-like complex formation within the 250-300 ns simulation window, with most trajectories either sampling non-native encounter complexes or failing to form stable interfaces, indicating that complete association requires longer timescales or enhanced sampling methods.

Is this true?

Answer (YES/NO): YES